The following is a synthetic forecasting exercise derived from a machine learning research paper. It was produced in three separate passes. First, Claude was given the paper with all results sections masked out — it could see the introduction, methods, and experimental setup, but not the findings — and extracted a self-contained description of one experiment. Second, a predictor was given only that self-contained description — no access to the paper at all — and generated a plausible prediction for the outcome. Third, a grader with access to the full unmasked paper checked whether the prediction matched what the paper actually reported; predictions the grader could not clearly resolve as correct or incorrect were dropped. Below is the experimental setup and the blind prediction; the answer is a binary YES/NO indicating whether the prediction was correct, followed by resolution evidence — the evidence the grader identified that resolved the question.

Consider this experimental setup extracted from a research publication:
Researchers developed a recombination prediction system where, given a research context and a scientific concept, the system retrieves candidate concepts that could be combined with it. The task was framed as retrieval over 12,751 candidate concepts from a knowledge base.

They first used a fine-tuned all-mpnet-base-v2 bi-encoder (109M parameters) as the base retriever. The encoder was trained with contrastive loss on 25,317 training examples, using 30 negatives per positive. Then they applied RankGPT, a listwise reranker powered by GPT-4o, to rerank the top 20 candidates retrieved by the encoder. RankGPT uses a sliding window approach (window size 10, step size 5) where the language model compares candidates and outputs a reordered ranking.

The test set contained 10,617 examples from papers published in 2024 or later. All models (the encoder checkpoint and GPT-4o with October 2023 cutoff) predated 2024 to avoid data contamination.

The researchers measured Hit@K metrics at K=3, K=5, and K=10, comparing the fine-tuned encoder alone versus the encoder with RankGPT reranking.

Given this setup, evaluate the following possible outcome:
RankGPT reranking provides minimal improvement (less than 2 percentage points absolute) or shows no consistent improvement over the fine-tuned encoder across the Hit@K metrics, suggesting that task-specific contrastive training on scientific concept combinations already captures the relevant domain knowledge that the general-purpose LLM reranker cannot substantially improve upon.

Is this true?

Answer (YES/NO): YES